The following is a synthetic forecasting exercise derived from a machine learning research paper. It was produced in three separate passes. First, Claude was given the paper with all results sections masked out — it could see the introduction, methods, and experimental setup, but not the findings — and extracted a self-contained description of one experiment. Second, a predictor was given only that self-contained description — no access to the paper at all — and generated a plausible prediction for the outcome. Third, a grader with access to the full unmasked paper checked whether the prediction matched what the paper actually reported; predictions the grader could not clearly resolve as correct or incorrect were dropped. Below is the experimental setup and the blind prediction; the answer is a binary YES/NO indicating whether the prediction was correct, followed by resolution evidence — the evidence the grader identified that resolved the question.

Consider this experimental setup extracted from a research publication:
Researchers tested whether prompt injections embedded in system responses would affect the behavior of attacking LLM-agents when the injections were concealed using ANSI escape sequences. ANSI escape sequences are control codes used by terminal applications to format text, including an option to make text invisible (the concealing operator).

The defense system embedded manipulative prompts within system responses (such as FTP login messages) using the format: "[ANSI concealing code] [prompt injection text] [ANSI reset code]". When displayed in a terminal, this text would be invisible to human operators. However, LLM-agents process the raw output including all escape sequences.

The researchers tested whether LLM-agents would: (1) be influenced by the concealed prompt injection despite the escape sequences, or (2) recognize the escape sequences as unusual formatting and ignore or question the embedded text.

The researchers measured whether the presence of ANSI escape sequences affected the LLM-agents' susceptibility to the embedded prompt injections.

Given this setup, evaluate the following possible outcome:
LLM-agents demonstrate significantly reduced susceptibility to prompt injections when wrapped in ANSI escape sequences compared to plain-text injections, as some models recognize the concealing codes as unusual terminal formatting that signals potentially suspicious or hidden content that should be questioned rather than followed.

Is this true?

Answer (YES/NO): NO